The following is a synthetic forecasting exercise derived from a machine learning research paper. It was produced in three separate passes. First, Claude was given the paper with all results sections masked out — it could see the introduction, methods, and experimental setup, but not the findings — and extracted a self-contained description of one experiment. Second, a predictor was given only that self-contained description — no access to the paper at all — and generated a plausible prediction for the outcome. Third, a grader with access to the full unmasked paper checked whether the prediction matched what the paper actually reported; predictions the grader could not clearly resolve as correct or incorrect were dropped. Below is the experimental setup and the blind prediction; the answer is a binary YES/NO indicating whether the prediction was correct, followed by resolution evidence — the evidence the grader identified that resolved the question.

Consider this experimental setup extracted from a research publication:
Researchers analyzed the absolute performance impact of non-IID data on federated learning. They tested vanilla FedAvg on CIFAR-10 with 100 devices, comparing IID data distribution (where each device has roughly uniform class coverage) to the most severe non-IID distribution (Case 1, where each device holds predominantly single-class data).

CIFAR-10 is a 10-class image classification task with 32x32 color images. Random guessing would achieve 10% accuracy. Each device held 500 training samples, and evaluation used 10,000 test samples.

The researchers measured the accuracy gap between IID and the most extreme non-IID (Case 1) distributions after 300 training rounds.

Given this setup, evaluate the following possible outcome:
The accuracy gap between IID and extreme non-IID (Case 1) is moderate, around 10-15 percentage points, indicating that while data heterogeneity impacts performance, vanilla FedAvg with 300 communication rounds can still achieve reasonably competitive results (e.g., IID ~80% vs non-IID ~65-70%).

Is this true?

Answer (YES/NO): NO